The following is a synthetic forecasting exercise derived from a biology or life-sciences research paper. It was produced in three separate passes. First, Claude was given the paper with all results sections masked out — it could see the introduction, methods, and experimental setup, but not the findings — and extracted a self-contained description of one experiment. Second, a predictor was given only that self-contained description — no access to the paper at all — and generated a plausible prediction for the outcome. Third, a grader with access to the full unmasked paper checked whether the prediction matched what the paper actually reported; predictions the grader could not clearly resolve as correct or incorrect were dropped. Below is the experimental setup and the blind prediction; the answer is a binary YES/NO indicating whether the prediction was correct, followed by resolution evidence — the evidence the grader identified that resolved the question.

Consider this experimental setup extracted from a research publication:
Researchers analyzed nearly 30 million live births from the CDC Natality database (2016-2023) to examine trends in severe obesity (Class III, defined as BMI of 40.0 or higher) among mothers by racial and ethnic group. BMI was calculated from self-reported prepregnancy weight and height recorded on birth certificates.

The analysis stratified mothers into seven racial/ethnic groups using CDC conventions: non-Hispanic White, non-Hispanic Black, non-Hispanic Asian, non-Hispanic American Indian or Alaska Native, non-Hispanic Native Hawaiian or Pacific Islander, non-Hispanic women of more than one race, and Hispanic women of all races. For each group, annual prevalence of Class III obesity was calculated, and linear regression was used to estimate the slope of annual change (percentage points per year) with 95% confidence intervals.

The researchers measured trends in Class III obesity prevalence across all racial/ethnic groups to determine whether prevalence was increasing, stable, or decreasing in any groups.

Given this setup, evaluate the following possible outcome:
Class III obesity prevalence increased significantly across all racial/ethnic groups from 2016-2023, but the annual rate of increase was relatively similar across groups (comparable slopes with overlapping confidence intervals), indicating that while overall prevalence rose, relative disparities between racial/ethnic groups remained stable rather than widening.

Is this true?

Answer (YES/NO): NO